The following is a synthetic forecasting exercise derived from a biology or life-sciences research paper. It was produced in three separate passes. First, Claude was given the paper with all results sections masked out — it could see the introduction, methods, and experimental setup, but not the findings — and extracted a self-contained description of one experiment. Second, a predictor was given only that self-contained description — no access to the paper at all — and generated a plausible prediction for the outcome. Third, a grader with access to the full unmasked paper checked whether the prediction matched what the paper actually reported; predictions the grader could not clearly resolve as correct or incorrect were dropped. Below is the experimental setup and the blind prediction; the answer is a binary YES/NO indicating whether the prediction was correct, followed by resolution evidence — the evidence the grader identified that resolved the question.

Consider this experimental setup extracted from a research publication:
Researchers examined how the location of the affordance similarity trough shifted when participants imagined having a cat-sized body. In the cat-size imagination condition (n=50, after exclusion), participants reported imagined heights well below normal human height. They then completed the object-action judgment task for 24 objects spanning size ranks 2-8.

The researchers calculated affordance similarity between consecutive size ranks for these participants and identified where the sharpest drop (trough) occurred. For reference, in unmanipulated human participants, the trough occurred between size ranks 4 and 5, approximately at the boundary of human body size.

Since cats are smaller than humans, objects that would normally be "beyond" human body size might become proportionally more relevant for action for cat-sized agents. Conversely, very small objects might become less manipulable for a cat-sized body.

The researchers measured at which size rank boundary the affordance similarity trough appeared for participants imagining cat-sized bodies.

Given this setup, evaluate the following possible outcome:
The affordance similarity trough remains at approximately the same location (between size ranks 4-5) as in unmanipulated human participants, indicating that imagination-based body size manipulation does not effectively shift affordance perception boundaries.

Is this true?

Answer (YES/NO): NO